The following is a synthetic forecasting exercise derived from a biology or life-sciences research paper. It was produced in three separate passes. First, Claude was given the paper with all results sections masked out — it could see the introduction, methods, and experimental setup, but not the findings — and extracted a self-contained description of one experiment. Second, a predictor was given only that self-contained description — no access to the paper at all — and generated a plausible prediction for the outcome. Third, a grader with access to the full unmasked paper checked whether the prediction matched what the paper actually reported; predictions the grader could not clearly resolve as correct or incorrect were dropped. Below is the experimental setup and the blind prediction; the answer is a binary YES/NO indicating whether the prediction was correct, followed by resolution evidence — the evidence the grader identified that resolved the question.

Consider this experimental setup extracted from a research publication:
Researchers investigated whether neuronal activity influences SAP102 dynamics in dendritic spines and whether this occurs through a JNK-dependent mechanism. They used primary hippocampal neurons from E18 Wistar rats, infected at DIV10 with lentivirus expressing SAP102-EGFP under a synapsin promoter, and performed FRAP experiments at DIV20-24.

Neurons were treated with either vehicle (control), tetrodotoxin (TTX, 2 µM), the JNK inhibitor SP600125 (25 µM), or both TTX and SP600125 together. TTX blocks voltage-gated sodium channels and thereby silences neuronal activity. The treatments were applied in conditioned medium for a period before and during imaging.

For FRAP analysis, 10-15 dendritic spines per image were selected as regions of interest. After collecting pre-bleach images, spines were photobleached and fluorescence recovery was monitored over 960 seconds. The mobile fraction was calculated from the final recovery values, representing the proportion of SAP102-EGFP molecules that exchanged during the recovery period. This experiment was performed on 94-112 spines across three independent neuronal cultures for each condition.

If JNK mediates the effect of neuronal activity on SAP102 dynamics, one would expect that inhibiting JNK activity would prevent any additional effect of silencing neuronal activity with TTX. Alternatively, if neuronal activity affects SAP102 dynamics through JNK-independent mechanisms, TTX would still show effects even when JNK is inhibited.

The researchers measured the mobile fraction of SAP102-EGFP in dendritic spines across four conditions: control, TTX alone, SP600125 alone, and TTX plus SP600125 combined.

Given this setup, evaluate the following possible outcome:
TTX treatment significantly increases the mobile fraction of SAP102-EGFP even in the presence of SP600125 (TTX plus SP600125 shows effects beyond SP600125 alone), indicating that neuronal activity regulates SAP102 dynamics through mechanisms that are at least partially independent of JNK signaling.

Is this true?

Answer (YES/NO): NO